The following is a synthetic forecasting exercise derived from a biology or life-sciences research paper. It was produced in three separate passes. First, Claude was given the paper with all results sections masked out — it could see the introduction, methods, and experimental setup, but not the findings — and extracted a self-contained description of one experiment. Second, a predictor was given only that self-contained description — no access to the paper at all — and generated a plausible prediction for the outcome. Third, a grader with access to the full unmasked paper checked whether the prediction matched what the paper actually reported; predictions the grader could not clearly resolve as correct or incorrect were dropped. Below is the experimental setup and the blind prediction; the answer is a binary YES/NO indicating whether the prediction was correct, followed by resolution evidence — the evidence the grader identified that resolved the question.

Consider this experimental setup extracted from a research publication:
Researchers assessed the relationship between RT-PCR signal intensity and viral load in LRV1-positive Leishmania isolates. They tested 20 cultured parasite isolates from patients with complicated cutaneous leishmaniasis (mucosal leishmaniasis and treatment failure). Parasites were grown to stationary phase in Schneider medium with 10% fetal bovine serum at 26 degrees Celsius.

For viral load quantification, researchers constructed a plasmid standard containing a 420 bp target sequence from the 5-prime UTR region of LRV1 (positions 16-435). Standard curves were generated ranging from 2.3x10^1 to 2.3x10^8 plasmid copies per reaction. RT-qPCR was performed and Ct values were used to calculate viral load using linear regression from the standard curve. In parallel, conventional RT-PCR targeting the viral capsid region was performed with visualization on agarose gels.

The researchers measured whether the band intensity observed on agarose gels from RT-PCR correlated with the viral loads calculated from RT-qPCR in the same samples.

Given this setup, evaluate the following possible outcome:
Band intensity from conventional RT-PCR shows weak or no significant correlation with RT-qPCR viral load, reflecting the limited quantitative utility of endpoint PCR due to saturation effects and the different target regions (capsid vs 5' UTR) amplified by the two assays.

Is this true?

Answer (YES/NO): NO